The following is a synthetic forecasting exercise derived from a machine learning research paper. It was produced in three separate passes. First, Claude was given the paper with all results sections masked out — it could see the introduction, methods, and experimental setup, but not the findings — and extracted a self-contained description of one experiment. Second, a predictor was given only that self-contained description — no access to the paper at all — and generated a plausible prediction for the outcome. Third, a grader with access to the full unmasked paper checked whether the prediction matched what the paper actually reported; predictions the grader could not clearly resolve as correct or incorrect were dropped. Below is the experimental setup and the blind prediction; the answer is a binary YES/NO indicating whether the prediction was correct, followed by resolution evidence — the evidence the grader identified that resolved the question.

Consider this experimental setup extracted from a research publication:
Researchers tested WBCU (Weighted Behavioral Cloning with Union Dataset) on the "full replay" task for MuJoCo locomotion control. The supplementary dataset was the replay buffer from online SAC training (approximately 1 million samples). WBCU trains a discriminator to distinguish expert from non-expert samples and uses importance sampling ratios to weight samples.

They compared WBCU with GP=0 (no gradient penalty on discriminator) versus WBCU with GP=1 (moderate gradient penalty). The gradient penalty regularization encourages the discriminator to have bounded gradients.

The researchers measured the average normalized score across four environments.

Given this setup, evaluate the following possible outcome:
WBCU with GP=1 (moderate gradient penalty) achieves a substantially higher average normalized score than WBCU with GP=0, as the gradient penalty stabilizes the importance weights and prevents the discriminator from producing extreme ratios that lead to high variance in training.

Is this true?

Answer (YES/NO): YES